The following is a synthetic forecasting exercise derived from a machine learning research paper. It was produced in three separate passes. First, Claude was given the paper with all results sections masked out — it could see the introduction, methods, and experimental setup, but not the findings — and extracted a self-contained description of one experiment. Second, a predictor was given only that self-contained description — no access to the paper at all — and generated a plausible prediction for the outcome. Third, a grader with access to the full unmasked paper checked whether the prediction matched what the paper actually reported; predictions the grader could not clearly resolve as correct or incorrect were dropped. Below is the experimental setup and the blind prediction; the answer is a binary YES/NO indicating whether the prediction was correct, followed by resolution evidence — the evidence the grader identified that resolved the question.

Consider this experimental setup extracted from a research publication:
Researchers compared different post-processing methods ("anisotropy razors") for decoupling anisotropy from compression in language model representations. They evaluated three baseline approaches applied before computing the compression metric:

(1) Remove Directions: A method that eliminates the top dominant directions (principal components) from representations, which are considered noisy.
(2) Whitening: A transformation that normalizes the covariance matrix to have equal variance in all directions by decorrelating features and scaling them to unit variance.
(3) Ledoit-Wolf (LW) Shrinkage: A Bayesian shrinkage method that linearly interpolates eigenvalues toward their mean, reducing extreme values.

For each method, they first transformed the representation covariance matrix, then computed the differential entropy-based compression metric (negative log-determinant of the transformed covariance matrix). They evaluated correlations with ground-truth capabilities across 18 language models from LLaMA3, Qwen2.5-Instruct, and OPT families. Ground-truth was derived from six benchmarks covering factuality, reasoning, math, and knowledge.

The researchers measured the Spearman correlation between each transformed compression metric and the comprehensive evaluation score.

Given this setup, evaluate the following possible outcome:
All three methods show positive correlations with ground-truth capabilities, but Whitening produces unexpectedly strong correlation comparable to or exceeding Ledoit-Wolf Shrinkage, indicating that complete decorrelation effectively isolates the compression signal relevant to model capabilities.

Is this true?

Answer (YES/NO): NO